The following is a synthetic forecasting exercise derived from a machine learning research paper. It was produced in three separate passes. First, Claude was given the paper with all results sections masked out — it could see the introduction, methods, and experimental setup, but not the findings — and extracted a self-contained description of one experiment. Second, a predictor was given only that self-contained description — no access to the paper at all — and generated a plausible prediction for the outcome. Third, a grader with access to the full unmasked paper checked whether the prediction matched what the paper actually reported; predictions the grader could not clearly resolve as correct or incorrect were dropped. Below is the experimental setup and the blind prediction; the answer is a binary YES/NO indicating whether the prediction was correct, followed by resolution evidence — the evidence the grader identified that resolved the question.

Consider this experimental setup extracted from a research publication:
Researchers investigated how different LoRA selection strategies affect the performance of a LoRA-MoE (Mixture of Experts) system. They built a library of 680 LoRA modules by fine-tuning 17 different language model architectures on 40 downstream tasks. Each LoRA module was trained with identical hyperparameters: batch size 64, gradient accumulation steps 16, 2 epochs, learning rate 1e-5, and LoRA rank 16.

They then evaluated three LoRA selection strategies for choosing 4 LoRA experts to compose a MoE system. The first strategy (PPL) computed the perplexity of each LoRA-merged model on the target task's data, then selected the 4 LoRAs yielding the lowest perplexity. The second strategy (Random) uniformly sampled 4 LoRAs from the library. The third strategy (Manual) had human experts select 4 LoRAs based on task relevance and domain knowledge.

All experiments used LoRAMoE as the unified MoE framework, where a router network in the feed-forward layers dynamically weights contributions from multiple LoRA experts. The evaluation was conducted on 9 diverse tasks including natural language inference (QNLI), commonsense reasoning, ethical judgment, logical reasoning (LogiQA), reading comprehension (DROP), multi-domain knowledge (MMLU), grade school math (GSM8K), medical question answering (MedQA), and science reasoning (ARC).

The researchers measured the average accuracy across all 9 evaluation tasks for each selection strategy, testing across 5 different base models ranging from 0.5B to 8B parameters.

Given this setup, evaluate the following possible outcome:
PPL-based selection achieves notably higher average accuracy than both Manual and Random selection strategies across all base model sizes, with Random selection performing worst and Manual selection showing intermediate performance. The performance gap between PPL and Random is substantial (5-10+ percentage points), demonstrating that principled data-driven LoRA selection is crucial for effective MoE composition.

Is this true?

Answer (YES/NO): NO